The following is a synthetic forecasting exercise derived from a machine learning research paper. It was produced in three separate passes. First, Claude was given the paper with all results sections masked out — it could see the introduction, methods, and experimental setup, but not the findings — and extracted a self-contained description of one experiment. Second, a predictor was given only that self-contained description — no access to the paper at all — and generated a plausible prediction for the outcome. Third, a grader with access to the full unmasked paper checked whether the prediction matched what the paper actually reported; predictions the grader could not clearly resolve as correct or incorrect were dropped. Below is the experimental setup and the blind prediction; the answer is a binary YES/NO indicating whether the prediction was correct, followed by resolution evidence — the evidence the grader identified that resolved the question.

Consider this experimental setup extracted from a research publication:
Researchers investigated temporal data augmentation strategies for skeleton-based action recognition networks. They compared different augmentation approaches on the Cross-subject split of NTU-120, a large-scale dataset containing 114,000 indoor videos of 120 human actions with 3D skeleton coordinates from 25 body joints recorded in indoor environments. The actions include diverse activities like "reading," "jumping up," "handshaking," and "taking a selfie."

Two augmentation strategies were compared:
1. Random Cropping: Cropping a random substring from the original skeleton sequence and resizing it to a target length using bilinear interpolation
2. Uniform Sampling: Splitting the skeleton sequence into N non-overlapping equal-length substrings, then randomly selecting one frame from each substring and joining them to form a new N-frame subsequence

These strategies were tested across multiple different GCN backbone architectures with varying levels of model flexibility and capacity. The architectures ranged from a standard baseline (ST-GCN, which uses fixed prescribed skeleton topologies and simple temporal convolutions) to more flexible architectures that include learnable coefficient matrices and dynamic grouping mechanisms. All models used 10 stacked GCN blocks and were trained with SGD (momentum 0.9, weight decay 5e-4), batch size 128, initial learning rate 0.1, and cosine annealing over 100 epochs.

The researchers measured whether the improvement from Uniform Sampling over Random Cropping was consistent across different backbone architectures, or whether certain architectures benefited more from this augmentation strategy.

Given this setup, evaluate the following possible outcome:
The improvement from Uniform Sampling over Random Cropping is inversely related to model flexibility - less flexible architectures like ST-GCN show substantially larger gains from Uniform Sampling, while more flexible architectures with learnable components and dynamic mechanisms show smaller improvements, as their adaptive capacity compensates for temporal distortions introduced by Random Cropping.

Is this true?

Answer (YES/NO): NO